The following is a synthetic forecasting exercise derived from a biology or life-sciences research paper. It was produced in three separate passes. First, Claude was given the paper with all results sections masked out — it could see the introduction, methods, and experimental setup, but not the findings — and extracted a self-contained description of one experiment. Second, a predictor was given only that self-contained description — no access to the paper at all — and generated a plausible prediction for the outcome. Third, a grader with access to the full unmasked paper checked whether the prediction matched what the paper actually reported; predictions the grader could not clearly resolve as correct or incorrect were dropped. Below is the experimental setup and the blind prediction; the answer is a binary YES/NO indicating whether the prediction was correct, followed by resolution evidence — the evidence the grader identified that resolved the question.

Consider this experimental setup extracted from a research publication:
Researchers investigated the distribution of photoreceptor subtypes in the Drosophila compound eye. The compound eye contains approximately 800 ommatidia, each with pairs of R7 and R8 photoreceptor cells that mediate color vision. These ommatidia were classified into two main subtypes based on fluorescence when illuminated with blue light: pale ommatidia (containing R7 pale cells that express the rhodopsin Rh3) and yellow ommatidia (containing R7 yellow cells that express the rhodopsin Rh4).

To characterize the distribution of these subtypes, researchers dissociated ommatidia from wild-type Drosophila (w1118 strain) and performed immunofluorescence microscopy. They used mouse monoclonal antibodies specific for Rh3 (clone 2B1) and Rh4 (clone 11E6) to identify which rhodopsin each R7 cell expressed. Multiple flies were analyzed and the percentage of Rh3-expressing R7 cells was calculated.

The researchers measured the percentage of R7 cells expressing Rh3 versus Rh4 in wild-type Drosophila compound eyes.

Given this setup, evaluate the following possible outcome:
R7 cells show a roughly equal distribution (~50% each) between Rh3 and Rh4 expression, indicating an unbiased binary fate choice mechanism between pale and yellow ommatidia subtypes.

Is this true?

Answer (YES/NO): NO